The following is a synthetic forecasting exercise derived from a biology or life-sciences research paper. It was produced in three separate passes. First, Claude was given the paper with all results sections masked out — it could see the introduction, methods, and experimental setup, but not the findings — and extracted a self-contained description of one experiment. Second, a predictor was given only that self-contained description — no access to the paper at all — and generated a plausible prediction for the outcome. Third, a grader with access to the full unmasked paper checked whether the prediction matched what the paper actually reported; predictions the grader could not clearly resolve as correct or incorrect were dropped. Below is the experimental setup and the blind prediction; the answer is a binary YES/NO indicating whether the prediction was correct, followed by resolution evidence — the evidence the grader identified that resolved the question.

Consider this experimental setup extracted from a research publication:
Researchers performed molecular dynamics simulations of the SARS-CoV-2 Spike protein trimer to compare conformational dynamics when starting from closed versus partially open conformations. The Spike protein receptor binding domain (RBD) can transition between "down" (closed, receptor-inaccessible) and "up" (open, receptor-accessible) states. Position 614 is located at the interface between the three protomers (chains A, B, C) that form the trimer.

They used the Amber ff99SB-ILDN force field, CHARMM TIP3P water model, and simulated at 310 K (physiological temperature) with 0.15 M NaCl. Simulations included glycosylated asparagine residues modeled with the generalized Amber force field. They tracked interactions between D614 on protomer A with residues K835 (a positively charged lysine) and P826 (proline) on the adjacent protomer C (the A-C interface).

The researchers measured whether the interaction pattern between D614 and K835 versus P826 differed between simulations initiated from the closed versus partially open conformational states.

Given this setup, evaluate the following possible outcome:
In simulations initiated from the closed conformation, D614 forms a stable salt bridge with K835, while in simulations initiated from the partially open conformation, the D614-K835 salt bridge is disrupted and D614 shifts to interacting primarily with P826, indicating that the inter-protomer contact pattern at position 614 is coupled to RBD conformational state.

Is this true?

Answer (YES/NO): YES